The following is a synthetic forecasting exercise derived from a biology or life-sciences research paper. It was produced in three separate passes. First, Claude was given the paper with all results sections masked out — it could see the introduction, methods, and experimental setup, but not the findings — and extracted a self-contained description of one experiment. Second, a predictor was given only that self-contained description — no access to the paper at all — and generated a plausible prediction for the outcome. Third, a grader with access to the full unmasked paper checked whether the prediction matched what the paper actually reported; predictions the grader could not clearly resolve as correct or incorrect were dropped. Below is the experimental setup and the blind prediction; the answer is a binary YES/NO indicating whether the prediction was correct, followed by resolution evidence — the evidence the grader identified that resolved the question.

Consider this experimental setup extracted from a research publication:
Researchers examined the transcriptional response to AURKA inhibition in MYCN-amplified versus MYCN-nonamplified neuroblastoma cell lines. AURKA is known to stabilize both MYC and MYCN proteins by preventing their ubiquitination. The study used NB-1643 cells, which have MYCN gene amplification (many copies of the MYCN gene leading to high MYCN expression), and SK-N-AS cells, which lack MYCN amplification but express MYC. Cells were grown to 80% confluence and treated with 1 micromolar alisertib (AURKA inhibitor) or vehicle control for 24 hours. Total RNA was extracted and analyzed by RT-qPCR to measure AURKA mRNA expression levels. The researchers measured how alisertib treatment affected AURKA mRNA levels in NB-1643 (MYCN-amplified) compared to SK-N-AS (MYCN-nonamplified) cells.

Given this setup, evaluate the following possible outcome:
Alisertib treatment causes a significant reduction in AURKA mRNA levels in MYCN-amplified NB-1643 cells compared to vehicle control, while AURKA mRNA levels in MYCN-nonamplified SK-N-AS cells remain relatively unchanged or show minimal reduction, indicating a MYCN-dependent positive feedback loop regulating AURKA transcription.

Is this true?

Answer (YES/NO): NO